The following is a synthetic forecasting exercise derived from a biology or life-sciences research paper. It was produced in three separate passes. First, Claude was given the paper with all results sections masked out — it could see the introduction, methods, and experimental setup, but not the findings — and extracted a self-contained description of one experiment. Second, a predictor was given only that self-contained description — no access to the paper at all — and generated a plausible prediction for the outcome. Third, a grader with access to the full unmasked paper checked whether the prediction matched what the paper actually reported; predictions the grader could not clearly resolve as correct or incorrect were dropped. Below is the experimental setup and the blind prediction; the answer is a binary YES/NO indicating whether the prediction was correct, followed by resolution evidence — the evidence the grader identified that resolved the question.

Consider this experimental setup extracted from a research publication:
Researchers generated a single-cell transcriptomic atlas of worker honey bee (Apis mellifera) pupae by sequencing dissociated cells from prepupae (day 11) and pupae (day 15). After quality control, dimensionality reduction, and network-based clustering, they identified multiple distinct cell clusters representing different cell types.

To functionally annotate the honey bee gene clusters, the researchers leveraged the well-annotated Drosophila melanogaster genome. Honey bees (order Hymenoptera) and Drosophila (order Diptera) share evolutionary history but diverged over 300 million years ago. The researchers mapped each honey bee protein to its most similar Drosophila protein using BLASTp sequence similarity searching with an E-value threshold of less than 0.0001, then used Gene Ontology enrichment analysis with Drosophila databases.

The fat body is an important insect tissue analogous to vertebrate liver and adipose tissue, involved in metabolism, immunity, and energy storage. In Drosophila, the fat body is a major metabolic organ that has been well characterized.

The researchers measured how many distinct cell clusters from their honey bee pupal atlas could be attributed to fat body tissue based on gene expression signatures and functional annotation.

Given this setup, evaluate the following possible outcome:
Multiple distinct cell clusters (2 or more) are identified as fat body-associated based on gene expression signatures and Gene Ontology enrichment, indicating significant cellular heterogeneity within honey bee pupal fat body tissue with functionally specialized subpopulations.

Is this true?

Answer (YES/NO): YES